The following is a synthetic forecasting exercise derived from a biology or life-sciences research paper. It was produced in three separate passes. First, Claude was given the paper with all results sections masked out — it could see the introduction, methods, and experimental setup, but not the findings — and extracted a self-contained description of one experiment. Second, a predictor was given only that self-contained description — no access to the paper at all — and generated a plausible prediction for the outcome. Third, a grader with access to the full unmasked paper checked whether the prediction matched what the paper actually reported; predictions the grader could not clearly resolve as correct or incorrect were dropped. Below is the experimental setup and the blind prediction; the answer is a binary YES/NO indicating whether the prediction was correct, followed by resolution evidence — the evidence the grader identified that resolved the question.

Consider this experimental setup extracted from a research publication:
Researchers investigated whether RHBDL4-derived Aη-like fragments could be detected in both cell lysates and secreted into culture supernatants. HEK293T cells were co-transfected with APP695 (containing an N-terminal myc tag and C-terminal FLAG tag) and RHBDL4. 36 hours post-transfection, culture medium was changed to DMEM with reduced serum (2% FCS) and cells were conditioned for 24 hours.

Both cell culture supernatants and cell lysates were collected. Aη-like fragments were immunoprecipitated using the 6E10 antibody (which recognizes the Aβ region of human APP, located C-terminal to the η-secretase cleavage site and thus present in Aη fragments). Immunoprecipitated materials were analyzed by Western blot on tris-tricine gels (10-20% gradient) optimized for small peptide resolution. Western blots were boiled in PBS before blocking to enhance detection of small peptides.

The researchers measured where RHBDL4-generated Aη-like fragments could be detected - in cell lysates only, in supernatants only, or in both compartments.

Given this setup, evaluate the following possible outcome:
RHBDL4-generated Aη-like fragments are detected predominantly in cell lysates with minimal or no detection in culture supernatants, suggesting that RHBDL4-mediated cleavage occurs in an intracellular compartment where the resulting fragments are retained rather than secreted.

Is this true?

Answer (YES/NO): NO